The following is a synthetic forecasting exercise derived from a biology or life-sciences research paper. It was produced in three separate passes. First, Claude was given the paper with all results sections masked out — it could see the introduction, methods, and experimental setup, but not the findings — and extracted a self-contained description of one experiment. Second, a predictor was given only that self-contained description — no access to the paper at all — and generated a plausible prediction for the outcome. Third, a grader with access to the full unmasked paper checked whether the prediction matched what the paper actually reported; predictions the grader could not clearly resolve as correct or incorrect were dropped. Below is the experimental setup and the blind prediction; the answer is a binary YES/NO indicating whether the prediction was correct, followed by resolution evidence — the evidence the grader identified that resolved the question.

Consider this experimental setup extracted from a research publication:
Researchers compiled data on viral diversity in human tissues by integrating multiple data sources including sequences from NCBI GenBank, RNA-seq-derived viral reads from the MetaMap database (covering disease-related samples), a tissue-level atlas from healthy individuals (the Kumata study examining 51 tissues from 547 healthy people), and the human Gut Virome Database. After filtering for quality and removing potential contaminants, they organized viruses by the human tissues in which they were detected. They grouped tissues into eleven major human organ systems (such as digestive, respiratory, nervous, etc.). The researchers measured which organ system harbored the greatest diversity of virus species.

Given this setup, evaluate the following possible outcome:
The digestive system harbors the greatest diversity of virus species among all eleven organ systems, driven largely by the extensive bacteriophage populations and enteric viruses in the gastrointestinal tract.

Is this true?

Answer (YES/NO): NO